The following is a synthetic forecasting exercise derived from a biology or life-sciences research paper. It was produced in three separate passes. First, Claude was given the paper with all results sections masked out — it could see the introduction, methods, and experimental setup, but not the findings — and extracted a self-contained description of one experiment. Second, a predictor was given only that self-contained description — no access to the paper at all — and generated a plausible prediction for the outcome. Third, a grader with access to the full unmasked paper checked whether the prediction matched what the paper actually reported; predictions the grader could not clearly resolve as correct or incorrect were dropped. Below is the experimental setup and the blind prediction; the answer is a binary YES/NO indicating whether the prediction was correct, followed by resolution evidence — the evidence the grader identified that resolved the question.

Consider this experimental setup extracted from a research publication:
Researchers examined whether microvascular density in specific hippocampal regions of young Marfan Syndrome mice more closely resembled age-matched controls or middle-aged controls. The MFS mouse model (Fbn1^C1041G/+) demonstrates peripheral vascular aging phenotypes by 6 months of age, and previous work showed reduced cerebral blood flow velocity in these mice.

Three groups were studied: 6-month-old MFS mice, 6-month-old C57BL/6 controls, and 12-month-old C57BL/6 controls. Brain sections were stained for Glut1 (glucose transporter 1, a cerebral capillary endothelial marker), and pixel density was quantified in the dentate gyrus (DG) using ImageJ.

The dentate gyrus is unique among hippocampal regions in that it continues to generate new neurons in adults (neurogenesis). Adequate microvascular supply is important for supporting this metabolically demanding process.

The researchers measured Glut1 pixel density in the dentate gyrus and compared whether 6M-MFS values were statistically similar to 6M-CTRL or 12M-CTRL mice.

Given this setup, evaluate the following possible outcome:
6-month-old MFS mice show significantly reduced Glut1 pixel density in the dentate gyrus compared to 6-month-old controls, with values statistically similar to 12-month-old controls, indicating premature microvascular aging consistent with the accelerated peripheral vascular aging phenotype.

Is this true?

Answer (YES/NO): YES